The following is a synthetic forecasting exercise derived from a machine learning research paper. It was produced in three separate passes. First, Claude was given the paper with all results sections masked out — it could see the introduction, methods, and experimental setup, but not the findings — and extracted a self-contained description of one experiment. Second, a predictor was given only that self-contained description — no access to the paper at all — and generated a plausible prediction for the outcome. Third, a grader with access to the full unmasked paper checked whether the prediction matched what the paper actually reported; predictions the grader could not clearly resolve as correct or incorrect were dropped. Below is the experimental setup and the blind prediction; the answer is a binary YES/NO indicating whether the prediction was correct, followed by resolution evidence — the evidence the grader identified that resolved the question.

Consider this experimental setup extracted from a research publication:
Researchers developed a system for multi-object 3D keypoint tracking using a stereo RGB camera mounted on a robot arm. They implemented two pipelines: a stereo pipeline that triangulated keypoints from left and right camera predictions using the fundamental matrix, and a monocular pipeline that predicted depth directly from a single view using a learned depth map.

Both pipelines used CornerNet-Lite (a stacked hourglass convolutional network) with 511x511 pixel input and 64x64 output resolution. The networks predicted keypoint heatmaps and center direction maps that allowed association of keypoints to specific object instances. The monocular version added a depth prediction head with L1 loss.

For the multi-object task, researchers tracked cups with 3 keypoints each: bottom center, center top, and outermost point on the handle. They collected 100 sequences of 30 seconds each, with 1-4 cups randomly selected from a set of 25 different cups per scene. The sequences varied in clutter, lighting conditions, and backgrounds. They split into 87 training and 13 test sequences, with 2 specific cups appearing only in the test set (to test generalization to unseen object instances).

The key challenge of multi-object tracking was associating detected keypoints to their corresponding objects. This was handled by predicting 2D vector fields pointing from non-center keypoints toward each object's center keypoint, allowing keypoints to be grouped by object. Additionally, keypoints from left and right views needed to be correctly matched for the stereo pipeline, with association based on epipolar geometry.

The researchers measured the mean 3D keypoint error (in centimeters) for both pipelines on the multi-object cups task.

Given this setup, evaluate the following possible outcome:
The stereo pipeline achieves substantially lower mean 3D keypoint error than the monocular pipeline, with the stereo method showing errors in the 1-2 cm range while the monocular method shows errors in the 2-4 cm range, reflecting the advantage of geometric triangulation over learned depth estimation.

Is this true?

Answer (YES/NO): NO